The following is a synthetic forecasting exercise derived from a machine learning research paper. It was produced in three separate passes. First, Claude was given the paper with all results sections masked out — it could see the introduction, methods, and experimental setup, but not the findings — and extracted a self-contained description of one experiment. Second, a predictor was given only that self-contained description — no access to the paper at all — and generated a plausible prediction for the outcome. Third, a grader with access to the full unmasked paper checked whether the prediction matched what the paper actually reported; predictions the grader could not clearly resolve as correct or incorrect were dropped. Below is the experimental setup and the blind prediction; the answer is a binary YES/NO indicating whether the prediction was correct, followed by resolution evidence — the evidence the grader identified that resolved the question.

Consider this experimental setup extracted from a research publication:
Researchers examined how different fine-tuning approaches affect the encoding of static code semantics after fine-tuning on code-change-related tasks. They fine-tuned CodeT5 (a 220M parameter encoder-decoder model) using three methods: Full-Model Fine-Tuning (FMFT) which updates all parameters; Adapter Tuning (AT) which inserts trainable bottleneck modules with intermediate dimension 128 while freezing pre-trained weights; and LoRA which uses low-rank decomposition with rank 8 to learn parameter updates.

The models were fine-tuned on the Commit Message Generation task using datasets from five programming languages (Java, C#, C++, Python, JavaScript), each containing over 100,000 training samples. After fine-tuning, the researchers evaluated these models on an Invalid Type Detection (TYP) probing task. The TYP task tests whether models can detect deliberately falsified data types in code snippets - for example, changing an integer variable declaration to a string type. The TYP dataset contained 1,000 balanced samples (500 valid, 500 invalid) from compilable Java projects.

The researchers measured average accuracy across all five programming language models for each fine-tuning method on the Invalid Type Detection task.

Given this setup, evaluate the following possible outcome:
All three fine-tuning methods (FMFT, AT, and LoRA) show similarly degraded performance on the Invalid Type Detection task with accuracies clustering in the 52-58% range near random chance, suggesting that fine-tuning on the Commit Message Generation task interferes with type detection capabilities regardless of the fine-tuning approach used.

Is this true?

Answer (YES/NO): NO